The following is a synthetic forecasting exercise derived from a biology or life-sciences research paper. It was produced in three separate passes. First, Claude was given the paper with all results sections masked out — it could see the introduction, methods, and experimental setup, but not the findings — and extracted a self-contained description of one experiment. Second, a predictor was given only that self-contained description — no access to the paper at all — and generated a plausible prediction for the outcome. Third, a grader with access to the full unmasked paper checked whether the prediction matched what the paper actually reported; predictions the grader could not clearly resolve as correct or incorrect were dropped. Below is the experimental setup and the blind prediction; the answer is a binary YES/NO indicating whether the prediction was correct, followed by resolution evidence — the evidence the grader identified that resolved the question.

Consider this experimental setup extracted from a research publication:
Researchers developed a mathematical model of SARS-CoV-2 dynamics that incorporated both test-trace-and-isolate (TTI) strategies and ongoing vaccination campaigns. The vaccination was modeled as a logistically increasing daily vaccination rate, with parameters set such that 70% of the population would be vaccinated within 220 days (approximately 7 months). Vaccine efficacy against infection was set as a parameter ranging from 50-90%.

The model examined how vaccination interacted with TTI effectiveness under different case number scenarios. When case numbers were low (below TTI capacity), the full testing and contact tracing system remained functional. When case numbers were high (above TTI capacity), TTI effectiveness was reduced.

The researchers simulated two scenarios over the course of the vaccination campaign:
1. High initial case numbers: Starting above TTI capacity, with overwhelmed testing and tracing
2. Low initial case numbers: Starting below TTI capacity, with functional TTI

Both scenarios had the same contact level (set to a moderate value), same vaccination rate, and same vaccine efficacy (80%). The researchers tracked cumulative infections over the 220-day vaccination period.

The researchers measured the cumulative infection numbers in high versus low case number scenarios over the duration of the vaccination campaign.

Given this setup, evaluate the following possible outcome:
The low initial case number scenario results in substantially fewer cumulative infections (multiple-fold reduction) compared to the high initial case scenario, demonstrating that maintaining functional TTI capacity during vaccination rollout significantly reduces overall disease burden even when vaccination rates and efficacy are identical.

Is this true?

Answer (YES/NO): YES